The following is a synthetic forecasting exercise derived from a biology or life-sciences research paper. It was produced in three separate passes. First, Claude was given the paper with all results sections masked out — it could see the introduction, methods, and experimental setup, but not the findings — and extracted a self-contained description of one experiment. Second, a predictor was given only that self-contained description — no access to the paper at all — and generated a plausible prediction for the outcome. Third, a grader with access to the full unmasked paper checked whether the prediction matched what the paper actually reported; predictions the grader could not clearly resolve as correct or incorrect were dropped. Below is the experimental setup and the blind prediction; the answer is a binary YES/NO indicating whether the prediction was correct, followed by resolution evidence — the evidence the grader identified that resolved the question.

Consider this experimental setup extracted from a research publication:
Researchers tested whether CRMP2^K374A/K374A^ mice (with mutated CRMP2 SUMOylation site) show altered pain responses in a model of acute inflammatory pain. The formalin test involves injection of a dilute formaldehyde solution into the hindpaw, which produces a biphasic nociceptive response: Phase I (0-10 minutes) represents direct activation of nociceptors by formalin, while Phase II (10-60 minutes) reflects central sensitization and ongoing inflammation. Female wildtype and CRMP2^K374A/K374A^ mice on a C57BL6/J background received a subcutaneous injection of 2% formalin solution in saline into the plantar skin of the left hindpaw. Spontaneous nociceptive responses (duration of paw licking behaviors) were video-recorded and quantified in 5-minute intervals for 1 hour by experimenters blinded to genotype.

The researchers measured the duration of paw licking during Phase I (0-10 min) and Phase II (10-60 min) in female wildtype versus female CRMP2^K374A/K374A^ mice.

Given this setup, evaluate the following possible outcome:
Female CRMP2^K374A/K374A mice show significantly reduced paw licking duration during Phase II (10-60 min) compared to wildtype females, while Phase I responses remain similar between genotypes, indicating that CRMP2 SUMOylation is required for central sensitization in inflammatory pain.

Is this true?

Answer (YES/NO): NO